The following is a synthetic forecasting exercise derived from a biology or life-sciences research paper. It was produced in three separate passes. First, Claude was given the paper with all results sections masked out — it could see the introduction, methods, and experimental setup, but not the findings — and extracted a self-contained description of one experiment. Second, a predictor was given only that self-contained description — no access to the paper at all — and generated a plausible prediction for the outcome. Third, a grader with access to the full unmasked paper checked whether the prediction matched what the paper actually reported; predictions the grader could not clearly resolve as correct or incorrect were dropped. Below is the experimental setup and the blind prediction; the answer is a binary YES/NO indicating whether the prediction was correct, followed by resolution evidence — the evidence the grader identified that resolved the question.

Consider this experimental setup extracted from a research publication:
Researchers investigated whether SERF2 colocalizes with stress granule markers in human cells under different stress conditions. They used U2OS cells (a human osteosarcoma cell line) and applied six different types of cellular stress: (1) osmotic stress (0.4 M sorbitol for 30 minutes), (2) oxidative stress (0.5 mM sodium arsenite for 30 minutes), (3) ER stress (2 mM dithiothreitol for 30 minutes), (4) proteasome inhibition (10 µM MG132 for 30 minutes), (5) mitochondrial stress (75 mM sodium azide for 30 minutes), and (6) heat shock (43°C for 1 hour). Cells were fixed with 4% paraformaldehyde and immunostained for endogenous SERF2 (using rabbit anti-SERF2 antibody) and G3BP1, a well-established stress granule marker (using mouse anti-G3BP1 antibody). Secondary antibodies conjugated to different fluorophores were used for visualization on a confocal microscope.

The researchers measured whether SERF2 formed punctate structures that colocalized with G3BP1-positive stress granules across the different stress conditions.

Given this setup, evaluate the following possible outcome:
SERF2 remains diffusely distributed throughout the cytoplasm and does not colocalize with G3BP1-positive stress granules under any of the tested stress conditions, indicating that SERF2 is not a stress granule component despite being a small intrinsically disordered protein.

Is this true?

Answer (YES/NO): NO